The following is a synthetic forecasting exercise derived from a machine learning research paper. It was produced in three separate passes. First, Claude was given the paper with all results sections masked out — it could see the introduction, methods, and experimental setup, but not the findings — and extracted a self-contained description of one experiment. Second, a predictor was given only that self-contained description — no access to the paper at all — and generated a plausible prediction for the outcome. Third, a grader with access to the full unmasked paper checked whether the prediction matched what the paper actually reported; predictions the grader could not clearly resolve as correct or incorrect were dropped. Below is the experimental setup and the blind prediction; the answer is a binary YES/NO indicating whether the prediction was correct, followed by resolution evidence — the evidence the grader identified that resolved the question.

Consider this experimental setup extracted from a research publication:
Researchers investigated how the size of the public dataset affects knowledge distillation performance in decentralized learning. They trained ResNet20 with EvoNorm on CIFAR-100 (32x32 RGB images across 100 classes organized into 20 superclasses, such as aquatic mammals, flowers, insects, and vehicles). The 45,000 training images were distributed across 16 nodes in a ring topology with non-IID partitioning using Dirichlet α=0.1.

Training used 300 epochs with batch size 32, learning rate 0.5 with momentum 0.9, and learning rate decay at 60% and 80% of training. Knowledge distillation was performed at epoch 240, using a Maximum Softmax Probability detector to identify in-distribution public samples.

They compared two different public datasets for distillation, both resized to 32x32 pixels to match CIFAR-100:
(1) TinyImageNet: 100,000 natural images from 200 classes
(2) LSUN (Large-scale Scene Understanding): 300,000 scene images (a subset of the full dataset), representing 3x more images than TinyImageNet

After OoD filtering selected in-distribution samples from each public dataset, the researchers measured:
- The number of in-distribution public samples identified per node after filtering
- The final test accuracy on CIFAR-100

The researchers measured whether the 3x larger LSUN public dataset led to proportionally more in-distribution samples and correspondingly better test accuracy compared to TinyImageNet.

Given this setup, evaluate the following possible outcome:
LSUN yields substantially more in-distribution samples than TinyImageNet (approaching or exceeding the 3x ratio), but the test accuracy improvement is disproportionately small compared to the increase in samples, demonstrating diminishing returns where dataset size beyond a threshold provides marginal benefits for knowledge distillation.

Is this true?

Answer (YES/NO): NO